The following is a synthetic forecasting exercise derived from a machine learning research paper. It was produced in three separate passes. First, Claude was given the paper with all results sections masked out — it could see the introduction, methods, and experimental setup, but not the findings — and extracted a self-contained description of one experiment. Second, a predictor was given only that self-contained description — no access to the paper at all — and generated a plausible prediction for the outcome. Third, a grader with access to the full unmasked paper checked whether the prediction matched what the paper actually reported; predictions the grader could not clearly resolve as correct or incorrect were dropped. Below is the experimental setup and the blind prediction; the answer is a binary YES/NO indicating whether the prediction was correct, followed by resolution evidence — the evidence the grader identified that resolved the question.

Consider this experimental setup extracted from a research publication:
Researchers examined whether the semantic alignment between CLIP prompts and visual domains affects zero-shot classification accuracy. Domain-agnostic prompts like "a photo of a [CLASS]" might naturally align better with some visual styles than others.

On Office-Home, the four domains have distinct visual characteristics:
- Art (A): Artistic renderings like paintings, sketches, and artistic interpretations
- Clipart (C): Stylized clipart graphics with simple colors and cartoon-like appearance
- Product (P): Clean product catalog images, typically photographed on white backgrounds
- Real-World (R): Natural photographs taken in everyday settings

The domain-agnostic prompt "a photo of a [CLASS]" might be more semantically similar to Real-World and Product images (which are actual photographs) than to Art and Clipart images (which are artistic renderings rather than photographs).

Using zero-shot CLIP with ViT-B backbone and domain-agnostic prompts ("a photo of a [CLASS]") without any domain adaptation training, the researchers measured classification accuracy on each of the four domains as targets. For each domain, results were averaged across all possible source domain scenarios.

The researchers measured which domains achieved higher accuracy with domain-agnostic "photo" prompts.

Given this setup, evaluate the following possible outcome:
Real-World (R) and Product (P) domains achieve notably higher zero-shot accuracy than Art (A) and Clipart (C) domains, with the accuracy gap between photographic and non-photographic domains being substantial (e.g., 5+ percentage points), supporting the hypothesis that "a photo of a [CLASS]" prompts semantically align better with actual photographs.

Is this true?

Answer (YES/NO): YES